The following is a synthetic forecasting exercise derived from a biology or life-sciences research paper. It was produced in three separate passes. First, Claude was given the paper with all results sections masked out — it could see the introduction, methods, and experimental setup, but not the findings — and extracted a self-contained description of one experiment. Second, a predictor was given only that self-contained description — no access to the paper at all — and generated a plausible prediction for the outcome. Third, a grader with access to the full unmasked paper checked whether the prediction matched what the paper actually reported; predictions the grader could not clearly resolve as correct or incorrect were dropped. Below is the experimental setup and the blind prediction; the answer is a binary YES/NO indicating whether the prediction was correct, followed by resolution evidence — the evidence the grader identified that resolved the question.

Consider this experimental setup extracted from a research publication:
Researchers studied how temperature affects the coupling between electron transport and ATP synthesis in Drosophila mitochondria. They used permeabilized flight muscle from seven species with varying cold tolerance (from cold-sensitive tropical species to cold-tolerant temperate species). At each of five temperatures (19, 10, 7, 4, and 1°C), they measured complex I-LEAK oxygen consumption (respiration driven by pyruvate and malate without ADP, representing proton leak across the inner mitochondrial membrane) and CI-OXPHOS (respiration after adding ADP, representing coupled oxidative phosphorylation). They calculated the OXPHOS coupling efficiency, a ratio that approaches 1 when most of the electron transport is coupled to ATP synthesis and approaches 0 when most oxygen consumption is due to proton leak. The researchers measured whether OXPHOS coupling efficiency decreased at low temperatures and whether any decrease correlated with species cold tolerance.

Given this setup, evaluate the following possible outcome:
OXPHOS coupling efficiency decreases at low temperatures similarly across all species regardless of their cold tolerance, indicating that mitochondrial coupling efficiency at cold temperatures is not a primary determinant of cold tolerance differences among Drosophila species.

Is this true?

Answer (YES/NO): NO